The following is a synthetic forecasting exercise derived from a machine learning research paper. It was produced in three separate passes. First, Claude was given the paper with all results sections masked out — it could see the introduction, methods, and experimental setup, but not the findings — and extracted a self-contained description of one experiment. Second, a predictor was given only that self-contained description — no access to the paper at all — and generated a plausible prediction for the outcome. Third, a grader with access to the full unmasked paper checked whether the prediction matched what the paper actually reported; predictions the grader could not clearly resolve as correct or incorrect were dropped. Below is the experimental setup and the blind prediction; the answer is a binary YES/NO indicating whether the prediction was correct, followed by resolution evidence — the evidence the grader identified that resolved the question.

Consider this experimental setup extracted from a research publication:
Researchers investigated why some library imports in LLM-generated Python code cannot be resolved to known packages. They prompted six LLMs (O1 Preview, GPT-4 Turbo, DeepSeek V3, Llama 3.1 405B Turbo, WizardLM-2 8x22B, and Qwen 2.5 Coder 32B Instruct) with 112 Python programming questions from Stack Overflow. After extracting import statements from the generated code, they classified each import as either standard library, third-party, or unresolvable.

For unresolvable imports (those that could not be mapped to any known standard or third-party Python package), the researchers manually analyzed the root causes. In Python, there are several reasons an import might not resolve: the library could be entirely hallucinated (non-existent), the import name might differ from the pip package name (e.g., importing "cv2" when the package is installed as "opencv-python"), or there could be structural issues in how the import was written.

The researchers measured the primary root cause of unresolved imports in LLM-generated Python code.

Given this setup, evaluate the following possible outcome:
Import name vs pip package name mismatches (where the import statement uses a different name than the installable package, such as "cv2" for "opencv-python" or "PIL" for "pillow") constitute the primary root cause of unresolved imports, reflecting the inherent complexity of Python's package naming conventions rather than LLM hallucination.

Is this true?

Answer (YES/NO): YES